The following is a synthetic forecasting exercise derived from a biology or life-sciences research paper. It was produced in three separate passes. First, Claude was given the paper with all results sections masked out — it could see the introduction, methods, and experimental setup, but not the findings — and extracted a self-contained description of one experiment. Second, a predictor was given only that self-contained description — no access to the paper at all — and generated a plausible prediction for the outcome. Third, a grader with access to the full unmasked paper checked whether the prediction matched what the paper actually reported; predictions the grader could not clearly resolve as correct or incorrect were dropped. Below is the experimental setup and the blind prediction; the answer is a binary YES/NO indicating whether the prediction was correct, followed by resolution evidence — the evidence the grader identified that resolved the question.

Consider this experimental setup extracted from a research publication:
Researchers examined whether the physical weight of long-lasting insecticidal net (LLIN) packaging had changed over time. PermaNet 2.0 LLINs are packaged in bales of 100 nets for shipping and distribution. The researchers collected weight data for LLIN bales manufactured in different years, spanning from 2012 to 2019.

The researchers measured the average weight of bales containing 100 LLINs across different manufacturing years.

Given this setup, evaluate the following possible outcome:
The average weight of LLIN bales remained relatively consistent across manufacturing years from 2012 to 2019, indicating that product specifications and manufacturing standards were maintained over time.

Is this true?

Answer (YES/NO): NO